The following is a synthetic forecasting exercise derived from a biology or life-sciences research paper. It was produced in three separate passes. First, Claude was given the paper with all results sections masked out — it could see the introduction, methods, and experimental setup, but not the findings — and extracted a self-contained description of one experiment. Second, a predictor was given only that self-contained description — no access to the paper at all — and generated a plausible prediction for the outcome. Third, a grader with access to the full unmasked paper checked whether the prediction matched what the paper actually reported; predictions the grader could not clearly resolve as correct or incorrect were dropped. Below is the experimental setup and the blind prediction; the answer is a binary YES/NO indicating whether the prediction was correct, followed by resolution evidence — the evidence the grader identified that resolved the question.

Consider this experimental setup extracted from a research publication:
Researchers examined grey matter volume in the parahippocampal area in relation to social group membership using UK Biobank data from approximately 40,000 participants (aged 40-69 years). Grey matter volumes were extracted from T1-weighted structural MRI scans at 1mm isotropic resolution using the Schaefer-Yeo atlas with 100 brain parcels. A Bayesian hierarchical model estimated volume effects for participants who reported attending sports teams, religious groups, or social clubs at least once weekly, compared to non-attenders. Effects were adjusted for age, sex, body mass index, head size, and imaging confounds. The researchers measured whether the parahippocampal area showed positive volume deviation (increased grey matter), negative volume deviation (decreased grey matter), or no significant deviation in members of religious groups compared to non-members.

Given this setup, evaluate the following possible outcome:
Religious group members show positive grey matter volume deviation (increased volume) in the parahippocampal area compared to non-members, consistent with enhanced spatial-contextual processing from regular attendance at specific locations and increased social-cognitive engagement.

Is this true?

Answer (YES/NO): NO